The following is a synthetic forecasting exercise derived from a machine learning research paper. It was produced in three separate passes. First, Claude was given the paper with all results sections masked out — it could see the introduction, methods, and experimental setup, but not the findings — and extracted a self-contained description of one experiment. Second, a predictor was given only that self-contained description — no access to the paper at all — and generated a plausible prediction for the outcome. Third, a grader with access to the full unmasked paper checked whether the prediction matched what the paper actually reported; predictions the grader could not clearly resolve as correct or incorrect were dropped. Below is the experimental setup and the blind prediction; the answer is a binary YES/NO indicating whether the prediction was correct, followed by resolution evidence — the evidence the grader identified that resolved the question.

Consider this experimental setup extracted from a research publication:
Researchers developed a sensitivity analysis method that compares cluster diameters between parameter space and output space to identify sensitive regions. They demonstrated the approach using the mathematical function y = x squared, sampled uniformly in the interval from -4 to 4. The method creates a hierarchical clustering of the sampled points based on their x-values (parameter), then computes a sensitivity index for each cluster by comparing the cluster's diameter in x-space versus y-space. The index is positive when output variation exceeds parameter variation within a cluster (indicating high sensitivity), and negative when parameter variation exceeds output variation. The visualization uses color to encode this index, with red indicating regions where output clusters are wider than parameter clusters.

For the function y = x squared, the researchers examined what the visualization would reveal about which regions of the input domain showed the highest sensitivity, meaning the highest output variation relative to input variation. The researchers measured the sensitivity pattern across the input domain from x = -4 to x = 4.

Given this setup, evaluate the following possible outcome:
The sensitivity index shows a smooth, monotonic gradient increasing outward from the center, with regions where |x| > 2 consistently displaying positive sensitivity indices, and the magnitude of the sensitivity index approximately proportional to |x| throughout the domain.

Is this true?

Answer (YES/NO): NO